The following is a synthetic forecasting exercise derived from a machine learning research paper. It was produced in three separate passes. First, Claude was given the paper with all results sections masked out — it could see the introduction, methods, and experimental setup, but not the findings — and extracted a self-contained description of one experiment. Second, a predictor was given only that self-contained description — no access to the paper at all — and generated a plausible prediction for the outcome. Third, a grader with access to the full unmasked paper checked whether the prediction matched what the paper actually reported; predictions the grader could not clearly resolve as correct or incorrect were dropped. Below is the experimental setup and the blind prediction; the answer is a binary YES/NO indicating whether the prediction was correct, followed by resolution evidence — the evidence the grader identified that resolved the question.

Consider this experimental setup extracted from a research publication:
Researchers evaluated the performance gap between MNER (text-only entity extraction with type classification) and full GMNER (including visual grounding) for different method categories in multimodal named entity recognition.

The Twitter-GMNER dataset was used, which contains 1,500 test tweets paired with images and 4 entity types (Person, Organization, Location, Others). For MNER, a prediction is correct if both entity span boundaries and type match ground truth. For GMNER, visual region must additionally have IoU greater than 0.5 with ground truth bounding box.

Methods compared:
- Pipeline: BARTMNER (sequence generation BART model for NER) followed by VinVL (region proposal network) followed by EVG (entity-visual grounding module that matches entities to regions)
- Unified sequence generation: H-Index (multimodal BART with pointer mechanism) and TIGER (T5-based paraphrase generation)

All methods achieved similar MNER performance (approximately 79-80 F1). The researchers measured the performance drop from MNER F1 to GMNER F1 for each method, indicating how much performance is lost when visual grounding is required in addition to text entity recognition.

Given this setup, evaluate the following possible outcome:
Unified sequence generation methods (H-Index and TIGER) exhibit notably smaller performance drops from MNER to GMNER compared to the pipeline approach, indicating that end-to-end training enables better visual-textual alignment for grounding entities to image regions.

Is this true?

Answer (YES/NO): YES